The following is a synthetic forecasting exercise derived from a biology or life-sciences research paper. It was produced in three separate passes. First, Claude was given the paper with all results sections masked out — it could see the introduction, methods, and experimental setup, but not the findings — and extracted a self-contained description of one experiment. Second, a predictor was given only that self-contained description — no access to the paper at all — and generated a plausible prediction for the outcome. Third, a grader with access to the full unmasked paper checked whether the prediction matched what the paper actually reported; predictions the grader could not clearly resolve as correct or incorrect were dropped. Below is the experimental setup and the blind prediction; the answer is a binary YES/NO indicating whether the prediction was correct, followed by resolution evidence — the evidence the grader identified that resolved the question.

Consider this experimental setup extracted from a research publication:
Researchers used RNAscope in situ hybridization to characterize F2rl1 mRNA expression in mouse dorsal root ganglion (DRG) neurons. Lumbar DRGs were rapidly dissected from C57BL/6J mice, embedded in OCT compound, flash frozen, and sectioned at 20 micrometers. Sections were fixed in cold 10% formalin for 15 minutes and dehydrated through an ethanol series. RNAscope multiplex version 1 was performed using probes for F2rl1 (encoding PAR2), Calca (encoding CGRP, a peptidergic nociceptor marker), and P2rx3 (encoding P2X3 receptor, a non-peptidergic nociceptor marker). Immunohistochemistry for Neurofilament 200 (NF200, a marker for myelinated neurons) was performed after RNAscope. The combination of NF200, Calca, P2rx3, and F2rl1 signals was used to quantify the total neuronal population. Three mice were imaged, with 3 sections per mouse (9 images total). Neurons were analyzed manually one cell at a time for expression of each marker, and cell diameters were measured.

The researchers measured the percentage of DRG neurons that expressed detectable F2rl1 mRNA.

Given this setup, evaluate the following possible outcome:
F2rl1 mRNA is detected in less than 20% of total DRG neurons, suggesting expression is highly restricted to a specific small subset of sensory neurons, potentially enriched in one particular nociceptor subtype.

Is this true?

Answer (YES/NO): YES